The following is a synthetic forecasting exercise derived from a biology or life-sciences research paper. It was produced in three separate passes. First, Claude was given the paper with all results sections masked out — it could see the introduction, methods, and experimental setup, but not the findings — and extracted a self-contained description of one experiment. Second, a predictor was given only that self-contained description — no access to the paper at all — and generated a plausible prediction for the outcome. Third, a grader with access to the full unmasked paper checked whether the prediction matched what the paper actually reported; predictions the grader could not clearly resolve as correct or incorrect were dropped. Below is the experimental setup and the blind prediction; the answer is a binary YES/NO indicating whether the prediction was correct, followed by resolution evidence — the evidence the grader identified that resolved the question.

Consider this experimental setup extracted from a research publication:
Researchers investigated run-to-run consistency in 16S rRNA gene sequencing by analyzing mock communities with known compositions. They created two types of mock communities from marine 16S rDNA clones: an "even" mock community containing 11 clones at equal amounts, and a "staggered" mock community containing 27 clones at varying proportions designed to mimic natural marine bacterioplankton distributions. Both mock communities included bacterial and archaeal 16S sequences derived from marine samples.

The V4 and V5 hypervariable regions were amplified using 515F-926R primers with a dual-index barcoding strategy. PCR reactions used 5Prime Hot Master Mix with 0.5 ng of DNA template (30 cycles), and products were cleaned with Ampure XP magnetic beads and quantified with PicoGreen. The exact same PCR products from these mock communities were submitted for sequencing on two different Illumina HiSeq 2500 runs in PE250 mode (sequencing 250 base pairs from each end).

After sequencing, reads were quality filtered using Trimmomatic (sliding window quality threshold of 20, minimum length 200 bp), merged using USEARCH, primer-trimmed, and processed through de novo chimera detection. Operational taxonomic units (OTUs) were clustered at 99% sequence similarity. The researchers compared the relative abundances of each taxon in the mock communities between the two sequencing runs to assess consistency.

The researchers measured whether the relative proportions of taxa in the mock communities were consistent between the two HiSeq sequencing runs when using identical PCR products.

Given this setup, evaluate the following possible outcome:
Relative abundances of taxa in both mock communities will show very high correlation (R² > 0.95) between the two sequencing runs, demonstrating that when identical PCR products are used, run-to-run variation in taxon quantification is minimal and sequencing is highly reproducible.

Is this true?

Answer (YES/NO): NO